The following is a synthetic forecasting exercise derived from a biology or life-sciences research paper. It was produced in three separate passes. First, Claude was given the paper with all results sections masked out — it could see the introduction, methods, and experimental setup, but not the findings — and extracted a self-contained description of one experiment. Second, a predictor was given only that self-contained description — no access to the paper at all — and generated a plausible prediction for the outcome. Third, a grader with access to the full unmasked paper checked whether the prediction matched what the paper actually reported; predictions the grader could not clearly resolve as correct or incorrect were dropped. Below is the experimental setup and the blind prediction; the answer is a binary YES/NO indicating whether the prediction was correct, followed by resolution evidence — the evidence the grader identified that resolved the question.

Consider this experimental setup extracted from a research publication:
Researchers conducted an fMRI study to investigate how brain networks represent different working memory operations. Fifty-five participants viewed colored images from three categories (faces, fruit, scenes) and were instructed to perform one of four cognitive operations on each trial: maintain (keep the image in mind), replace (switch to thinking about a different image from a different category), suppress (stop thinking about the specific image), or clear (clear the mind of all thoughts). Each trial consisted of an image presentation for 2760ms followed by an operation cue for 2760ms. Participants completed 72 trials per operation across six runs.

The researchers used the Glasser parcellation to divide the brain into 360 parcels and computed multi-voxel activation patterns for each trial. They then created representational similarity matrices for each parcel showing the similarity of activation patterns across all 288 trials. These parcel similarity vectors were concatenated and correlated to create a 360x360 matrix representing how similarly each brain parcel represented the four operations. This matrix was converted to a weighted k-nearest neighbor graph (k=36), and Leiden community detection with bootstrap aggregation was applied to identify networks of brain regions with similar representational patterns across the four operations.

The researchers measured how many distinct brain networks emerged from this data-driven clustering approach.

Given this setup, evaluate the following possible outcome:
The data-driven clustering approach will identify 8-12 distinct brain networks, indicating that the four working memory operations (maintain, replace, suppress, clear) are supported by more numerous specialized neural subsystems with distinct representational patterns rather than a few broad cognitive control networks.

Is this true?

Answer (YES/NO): NO